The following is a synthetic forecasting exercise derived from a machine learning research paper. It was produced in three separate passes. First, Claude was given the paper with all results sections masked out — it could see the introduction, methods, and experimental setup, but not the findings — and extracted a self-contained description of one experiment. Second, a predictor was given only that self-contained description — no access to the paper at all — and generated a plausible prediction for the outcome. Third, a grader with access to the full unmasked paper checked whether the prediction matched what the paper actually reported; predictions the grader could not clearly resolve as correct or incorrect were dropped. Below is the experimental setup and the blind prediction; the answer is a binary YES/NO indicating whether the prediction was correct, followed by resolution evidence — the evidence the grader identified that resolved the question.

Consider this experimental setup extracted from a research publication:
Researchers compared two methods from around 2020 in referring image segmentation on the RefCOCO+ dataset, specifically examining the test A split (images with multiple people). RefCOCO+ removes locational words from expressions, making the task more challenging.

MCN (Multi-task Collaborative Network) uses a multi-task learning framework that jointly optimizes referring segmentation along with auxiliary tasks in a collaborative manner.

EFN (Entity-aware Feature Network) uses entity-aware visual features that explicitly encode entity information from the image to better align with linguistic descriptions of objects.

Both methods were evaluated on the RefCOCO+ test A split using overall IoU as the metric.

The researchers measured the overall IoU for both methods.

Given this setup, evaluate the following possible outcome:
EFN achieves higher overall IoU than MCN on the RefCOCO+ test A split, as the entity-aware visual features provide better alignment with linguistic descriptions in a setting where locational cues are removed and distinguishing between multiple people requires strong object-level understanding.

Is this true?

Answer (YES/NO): YES